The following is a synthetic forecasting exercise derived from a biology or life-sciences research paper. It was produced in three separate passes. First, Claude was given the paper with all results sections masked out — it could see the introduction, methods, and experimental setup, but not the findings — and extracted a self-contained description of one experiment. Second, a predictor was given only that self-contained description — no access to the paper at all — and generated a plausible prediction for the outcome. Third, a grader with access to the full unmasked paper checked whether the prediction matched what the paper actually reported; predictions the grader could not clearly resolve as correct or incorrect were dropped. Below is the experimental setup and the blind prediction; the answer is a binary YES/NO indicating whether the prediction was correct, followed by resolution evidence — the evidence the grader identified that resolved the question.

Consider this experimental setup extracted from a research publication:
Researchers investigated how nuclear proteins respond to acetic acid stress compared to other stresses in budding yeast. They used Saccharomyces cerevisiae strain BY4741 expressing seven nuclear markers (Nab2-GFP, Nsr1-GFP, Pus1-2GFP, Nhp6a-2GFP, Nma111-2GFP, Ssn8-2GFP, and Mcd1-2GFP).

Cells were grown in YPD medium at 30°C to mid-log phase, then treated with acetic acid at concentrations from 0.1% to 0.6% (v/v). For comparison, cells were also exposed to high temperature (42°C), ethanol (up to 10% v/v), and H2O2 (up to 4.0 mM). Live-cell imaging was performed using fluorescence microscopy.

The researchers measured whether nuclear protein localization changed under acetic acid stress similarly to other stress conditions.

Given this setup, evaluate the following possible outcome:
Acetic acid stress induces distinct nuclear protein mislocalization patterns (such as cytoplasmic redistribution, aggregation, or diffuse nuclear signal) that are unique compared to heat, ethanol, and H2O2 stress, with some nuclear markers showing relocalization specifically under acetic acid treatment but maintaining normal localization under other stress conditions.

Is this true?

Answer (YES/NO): NO